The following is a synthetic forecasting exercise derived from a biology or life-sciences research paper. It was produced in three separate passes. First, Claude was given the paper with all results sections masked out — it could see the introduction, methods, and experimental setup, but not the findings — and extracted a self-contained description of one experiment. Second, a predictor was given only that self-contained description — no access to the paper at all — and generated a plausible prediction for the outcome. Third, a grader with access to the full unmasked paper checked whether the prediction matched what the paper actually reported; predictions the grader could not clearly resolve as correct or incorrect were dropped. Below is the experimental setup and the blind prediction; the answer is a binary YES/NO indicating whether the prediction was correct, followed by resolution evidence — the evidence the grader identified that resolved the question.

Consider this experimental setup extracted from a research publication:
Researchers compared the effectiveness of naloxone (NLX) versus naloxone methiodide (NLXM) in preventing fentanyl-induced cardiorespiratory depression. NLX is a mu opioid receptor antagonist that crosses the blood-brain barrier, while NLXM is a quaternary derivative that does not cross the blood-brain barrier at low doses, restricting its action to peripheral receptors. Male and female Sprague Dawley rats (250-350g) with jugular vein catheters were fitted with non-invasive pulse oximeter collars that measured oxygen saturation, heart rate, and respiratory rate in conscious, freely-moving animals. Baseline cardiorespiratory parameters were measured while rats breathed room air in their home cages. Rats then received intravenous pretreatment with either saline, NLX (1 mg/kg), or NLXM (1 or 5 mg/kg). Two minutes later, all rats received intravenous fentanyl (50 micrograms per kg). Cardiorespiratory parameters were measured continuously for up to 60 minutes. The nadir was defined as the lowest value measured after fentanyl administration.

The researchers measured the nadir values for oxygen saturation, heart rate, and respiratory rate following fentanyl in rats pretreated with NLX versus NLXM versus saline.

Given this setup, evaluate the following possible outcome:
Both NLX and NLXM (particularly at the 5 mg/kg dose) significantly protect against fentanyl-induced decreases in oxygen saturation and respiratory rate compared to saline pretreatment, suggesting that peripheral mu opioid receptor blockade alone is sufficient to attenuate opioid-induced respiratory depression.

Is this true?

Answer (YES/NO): NO